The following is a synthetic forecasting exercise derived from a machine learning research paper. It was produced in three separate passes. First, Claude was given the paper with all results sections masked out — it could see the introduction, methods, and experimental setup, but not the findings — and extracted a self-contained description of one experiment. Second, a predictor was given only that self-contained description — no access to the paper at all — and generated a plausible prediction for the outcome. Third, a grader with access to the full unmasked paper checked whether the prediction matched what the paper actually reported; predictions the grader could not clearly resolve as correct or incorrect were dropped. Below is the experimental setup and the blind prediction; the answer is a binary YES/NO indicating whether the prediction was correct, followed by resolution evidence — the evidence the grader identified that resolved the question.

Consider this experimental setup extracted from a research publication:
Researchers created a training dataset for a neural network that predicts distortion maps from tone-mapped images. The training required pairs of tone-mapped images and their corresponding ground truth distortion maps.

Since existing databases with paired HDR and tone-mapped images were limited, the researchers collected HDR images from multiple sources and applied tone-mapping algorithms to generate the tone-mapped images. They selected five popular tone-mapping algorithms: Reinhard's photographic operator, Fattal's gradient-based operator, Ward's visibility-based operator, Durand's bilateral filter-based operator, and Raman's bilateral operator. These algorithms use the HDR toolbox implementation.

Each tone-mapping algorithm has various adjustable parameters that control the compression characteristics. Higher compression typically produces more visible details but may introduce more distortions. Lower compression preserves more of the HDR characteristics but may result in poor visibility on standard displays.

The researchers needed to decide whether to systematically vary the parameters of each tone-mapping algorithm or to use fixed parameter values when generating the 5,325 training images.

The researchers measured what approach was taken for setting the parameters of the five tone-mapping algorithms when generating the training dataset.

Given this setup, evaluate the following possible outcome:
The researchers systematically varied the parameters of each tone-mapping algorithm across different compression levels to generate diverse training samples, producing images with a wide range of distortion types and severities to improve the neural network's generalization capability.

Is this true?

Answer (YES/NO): NO